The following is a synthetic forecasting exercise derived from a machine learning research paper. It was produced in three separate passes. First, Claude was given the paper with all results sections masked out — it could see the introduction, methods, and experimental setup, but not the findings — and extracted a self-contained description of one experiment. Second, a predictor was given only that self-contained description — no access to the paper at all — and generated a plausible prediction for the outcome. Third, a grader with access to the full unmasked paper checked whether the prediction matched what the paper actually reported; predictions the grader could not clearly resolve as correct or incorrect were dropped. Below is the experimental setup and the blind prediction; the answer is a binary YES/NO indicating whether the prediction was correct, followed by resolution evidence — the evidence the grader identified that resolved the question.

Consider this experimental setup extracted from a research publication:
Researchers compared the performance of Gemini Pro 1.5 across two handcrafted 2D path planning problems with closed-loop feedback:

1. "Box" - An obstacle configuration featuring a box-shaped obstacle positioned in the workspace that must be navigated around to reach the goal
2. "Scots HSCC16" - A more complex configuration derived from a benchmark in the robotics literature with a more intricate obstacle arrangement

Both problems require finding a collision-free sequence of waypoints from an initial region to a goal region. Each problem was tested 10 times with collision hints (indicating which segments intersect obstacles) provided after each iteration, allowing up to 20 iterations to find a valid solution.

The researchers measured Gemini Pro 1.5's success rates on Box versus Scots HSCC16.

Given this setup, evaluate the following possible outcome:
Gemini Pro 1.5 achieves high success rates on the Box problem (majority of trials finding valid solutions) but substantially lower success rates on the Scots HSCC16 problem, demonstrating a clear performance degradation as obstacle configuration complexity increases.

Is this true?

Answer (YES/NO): YES